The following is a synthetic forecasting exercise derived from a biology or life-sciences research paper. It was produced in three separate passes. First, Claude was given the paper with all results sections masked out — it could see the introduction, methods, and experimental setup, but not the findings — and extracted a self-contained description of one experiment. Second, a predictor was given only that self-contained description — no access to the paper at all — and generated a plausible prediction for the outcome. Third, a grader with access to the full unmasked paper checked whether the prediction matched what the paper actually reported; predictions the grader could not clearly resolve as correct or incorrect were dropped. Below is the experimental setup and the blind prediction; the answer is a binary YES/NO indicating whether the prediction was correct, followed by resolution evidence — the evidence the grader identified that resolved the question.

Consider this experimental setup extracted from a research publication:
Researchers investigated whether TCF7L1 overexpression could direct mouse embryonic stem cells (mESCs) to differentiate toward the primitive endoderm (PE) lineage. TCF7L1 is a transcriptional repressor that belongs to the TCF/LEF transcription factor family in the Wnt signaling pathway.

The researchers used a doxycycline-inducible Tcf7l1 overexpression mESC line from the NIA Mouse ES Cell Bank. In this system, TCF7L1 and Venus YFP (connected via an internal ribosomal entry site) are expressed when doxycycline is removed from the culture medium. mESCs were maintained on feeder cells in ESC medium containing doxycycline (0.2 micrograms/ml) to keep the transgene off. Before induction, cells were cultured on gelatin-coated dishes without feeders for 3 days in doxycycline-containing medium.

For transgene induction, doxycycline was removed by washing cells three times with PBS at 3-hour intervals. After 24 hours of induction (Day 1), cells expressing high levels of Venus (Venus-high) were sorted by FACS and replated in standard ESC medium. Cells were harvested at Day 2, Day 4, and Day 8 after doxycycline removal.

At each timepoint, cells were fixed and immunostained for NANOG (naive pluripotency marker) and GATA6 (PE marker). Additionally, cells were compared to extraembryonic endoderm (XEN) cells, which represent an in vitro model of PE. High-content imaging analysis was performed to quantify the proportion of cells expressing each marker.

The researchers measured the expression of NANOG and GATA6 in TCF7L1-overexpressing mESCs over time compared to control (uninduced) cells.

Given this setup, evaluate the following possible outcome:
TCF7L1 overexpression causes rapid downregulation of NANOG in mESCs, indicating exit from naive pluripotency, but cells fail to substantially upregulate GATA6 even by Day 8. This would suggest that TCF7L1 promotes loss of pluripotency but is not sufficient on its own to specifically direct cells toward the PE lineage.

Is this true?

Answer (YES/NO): NO